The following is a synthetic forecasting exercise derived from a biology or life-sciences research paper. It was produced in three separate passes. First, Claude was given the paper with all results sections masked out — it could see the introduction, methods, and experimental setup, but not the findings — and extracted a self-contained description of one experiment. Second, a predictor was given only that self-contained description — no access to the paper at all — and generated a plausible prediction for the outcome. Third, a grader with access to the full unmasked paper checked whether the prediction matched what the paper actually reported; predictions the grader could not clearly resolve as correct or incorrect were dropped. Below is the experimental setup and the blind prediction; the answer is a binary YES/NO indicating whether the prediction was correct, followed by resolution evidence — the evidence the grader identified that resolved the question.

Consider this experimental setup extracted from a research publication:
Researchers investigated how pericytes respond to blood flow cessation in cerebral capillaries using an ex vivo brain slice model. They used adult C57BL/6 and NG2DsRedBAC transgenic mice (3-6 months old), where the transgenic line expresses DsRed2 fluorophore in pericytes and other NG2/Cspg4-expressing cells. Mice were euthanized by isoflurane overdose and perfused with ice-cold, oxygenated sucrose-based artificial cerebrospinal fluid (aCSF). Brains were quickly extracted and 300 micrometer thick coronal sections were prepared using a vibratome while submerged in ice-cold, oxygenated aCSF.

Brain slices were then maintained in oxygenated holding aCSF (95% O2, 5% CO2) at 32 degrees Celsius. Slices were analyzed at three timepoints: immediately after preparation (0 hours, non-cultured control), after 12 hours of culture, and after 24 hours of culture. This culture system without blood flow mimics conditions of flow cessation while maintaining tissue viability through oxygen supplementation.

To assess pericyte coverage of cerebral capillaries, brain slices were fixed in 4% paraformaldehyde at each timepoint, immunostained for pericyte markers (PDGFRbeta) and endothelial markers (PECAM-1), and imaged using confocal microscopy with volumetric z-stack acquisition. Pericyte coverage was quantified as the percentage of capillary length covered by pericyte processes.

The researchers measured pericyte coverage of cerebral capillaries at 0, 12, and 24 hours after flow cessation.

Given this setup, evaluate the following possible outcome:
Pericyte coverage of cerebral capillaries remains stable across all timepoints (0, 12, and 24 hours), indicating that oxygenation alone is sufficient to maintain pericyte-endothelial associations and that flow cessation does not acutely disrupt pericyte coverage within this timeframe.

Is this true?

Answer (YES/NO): NO